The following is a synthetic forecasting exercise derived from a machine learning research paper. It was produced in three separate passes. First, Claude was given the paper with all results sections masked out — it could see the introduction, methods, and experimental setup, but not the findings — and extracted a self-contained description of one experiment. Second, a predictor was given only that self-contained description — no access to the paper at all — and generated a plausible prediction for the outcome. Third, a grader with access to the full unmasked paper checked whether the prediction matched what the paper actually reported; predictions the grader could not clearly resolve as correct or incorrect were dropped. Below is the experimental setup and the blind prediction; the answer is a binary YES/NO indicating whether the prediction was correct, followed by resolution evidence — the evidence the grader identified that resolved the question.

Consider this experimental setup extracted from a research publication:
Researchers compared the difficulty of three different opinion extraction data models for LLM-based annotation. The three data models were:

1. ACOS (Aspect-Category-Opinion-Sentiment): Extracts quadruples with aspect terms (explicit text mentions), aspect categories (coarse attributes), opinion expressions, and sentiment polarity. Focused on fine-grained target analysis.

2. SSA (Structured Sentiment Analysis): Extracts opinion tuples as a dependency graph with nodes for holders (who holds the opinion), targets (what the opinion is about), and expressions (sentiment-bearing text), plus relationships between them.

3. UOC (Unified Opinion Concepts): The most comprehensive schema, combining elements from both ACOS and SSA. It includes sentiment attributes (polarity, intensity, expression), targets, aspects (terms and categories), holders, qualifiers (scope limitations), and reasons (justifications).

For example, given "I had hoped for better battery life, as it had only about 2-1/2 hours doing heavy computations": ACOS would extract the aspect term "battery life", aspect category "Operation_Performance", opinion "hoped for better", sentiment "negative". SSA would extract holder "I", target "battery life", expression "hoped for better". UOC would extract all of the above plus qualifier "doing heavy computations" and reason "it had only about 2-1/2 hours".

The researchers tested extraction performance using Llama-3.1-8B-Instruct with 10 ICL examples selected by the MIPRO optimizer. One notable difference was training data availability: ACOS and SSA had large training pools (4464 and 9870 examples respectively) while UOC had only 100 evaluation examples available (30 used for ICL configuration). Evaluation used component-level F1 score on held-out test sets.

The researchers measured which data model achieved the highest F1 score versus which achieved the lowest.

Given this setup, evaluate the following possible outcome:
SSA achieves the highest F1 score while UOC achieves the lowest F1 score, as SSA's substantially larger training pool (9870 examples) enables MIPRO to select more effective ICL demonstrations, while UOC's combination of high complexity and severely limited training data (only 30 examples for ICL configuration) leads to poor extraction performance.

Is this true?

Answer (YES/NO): NO